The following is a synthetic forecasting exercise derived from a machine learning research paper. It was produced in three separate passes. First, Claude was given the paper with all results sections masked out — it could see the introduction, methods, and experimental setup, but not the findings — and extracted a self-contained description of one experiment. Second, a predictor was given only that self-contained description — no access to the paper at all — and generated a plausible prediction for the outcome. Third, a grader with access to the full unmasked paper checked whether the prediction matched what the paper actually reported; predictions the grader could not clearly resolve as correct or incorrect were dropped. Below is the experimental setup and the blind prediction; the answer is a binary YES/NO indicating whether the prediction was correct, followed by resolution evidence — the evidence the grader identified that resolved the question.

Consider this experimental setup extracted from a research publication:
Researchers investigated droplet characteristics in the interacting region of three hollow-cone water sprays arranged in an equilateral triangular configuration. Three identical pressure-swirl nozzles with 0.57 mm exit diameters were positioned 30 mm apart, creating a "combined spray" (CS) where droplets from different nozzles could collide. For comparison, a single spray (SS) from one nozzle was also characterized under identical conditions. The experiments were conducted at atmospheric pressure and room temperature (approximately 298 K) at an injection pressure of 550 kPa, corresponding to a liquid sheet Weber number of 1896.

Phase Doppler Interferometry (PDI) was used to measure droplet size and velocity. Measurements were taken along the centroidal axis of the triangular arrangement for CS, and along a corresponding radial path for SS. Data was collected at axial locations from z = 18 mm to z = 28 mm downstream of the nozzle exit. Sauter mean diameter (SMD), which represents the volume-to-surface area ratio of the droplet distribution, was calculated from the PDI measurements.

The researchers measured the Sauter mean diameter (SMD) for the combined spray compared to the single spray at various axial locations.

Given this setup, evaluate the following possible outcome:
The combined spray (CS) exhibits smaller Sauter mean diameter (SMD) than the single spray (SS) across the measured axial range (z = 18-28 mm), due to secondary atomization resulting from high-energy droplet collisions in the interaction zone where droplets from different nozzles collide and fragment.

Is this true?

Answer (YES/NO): YES